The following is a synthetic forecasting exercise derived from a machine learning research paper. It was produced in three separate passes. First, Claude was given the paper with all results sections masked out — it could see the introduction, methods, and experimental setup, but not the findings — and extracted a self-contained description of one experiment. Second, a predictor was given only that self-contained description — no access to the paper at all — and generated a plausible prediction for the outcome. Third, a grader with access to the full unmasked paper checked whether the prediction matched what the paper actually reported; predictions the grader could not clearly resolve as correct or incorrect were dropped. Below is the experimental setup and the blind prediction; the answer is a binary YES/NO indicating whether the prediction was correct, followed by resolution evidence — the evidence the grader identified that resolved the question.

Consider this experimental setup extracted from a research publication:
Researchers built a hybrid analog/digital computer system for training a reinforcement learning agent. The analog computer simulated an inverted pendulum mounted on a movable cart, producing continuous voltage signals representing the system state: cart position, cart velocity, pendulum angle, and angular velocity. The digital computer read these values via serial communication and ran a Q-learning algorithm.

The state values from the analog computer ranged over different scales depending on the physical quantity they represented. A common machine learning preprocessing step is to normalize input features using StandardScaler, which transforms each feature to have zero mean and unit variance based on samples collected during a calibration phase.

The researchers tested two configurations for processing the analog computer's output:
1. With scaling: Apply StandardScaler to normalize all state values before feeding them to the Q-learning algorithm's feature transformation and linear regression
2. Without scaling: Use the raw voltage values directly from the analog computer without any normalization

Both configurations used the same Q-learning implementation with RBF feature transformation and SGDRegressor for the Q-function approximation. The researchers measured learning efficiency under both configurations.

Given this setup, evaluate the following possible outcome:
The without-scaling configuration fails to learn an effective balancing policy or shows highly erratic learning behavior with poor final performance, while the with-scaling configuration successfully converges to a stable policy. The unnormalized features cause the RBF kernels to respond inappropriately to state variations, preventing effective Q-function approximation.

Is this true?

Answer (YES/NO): NO